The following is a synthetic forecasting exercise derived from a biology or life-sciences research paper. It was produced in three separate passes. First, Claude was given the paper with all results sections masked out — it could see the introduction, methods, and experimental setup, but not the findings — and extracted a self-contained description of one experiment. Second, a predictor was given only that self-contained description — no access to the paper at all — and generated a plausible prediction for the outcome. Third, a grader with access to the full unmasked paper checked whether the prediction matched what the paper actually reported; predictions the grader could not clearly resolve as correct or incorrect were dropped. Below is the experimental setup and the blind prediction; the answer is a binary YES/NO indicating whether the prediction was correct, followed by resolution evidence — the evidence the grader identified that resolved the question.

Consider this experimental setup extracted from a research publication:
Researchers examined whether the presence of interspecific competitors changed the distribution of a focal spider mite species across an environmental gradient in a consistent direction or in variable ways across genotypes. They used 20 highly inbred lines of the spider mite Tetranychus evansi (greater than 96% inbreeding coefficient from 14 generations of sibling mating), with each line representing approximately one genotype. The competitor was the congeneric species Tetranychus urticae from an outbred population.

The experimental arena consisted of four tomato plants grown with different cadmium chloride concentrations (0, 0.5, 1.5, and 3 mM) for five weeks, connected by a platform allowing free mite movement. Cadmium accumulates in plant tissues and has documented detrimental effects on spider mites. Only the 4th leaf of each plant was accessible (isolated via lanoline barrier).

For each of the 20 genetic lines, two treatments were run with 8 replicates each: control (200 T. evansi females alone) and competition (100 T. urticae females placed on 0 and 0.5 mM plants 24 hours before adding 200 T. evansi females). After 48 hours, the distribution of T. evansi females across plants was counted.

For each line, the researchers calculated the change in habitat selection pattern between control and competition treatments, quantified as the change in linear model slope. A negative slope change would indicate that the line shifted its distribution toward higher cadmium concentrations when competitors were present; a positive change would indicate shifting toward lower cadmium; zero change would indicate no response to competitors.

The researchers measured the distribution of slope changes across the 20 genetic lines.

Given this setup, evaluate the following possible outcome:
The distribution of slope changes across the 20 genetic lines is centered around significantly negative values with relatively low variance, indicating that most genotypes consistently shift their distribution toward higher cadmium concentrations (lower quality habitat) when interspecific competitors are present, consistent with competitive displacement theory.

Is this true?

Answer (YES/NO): NO